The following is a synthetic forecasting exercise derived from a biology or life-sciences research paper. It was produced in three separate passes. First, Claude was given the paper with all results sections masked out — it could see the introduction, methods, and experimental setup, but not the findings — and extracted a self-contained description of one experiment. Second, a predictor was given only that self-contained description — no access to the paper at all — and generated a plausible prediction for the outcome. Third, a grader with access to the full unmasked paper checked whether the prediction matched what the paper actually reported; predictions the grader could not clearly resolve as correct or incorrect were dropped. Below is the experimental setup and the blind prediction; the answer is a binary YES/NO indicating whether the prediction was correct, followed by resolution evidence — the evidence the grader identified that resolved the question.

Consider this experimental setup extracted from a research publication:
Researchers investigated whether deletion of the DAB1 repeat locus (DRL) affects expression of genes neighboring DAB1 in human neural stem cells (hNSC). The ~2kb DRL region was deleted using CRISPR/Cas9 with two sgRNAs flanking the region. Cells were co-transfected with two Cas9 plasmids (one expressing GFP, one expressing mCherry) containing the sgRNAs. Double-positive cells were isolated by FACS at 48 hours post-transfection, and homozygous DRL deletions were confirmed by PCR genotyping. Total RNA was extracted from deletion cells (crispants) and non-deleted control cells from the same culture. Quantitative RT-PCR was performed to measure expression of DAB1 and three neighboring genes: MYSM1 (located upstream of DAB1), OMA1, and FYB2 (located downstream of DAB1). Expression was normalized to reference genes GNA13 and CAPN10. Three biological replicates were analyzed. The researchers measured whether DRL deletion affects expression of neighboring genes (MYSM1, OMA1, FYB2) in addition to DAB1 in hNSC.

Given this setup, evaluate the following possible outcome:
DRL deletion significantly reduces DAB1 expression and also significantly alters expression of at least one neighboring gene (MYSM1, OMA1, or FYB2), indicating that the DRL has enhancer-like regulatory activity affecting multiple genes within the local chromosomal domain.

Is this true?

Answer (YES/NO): NO